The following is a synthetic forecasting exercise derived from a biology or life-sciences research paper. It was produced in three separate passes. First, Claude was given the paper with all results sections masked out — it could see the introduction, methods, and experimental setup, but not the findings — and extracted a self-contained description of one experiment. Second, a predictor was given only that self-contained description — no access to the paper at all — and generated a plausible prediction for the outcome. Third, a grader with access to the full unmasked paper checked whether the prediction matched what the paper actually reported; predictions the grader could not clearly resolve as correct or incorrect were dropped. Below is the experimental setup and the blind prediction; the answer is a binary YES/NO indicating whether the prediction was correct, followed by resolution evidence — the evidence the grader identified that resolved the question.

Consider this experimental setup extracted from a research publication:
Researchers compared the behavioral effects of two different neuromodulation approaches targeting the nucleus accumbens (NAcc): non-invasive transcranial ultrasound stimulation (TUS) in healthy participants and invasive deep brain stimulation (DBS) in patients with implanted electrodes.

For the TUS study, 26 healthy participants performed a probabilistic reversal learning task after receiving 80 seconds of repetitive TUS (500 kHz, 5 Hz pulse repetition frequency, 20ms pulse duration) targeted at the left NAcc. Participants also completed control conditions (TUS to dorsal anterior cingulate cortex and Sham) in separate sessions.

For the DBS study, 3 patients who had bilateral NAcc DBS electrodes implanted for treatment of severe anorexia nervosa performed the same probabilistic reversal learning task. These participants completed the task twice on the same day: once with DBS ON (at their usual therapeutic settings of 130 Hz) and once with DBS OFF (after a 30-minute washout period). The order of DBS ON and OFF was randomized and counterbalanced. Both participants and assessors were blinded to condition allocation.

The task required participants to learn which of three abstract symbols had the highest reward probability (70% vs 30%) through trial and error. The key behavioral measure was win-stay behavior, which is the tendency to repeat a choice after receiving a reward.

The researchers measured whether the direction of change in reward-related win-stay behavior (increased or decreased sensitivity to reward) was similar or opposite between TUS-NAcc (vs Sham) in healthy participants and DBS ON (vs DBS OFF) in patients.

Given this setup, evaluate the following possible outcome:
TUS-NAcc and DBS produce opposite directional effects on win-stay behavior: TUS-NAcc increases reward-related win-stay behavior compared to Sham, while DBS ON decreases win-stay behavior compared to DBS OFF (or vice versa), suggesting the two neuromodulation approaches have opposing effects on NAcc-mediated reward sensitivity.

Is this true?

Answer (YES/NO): YES